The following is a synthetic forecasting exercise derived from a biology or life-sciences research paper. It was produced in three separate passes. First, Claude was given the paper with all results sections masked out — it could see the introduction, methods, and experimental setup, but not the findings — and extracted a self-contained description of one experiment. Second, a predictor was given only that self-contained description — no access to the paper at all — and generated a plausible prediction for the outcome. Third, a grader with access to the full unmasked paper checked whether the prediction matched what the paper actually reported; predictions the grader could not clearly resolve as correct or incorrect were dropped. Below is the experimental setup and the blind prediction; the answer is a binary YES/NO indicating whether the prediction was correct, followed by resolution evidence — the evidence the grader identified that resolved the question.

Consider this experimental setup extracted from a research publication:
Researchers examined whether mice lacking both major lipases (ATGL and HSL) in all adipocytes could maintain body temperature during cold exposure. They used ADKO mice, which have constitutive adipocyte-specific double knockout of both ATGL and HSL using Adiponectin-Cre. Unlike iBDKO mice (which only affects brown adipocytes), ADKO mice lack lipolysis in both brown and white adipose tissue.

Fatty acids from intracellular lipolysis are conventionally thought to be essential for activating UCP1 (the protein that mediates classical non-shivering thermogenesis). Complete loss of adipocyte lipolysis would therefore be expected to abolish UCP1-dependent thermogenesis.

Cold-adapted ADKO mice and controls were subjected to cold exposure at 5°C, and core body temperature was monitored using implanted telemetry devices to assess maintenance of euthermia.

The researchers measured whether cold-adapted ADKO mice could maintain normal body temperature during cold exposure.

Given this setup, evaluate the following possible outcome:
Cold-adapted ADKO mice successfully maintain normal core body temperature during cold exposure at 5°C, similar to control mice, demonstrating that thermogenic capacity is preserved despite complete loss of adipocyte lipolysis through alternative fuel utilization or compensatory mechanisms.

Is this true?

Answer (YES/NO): NO